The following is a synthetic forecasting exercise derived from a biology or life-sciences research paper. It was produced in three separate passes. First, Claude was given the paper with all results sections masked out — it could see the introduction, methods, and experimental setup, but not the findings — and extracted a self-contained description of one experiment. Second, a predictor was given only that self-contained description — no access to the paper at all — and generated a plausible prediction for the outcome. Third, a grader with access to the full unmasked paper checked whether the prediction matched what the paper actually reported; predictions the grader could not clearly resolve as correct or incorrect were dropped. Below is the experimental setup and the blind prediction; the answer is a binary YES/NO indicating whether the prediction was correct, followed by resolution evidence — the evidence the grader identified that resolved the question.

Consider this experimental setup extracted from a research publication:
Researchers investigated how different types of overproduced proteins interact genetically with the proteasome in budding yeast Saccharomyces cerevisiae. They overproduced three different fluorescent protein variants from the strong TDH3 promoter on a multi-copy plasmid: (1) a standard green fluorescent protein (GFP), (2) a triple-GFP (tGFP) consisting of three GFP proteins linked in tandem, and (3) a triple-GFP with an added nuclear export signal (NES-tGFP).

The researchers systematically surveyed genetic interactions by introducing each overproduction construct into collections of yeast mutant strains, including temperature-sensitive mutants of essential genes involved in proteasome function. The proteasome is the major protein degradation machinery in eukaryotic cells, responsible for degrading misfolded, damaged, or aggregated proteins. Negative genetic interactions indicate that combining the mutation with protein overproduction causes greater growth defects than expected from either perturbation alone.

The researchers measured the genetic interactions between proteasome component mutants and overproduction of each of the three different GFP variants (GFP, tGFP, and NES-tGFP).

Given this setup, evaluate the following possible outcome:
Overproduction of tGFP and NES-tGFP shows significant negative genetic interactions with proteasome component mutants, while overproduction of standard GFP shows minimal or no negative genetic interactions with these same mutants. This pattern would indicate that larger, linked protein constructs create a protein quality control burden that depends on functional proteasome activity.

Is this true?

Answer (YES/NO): YES